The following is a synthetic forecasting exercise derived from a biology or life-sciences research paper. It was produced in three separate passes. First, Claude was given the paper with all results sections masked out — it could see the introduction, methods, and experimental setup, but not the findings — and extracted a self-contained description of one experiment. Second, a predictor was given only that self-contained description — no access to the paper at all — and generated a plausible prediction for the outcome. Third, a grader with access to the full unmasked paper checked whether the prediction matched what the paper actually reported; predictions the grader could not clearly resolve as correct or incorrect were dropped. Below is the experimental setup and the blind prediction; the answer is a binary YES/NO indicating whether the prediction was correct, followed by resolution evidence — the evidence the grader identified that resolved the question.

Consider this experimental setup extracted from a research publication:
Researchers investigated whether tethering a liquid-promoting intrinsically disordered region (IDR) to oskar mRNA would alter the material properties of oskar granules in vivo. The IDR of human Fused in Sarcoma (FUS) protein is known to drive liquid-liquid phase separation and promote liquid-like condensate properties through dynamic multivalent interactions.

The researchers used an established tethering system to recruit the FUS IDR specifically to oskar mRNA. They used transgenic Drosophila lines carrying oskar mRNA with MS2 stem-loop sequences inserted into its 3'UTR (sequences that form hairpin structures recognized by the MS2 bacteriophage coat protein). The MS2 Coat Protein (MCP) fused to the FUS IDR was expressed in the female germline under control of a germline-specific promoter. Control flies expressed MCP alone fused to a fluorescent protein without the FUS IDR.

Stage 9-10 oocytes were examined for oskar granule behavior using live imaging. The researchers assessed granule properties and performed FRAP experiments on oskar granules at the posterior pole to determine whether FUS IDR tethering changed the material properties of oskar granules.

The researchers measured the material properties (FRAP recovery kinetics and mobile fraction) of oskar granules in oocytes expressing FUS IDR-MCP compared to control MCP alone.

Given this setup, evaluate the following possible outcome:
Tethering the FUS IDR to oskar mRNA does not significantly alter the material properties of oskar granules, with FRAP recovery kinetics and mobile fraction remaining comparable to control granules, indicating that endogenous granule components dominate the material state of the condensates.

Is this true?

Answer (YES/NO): NO